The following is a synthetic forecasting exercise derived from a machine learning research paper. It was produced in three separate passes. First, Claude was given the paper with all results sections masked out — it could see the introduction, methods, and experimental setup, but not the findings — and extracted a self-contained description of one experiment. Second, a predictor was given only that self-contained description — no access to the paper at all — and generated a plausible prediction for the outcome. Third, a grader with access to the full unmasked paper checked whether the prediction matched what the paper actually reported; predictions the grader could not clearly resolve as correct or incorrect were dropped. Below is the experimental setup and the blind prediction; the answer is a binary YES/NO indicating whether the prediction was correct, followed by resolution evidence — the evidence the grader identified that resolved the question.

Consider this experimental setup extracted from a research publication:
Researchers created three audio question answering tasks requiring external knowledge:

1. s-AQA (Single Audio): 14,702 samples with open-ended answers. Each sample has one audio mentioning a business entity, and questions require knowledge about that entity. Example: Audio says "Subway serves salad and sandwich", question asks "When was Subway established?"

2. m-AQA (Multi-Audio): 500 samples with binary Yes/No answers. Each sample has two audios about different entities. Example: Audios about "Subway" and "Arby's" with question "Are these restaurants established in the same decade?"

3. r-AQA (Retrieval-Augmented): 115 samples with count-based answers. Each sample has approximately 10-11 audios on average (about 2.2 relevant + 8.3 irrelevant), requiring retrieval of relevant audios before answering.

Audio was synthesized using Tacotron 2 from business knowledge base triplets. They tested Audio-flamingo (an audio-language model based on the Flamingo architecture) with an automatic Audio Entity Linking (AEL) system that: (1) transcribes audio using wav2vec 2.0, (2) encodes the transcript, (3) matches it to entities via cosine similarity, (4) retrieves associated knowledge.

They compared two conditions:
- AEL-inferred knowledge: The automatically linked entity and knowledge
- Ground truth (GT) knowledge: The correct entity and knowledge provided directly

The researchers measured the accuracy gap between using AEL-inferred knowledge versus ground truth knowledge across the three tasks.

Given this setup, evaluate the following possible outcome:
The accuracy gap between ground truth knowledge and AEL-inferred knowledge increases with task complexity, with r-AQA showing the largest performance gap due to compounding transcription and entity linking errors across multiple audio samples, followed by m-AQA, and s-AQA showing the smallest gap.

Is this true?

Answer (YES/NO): NO